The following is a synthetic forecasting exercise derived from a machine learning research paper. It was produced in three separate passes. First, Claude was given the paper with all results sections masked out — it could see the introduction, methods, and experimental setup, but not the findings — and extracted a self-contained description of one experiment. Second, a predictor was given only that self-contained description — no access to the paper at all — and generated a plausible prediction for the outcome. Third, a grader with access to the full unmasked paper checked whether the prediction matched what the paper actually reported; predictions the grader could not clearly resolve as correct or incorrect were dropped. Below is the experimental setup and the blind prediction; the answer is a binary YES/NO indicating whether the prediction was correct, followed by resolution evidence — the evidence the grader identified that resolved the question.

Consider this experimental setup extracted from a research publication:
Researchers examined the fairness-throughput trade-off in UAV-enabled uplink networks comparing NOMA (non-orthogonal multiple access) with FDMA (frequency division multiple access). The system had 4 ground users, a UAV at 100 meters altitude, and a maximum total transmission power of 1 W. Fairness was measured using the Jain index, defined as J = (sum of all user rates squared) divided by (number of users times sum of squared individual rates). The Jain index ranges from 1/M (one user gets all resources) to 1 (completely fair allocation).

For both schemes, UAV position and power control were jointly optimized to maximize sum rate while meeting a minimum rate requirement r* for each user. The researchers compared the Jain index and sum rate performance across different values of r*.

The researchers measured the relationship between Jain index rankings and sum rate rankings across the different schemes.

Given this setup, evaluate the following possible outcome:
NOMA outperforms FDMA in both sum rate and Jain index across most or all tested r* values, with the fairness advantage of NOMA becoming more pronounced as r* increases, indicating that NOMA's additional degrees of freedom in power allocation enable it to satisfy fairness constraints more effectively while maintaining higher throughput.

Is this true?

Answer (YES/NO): NO